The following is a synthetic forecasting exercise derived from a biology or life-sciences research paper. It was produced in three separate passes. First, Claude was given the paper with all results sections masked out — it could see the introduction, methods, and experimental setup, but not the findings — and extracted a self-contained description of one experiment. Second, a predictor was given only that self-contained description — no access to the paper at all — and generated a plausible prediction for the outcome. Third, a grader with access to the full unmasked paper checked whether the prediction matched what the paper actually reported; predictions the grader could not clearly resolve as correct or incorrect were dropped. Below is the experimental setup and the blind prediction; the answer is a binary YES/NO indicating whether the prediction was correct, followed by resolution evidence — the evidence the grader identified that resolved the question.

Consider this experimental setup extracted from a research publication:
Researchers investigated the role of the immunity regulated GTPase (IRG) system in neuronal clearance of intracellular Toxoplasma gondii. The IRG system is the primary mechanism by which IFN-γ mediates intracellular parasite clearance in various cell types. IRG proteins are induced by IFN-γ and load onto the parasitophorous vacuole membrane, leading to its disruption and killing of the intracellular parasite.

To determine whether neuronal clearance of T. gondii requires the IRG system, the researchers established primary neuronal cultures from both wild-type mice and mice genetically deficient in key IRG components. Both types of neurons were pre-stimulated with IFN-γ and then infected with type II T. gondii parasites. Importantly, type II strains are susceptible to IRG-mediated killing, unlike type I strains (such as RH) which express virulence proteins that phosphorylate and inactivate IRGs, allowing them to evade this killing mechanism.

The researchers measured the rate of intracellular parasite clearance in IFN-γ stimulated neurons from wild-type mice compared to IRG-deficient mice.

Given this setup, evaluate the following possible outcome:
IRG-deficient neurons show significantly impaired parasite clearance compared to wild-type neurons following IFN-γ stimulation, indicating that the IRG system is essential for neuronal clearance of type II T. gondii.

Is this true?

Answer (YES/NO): YES